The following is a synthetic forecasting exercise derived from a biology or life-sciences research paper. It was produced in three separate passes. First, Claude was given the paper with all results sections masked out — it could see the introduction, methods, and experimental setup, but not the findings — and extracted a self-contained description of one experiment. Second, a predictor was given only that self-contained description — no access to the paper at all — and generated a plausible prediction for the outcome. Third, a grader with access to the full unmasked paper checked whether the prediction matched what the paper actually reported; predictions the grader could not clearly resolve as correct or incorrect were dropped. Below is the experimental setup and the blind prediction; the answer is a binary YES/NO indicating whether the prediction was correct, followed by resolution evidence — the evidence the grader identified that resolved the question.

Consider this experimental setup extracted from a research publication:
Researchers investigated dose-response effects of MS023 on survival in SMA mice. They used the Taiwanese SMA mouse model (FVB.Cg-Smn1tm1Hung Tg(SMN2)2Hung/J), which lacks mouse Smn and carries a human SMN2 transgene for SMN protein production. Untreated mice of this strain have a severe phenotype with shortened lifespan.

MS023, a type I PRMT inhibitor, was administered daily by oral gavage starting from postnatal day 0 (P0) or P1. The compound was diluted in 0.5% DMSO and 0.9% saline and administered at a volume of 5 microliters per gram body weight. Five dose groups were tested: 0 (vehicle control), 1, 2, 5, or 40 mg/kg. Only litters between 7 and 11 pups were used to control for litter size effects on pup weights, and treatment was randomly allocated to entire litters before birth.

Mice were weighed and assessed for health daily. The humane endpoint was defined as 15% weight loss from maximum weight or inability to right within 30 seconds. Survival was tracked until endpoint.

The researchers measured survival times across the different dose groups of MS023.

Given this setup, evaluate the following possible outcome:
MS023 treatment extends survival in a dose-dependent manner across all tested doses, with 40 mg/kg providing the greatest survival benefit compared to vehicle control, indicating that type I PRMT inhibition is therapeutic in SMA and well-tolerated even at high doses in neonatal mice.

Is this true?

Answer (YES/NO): NO